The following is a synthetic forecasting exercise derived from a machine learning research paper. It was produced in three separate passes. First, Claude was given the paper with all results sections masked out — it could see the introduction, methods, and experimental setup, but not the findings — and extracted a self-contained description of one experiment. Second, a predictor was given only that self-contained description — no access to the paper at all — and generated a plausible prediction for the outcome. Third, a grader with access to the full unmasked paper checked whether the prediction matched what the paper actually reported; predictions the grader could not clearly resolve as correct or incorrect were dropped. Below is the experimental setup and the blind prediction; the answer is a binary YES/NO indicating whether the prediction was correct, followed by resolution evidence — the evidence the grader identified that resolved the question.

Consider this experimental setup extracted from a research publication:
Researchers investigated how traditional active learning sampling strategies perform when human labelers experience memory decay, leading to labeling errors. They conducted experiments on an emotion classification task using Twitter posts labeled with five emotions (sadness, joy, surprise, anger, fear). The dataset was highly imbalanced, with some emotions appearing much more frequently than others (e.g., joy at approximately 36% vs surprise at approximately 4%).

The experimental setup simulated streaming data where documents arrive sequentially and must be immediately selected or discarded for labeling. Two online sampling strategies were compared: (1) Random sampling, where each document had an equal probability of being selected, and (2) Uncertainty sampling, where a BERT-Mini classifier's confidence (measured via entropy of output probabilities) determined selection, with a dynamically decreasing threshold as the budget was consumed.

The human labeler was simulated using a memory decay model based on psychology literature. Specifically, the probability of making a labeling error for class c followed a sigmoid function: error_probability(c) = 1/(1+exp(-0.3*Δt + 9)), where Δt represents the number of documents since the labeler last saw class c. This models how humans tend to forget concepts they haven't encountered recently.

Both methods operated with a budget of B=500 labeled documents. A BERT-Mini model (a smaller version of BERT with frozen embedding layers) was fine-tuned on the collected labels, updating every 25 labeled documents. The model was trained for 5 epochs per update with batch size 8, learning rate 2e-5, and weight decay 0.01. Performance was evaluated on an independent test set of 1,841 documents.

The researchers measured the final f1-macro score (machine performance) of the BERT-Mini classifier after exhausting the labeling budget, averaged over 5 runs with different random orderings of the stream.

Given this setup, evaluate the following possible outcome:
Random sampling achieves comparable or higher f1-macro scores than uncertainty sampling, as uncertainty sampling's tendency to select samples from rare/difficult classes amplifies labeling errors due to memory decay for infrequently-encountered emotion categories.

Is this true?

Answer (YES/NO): YES